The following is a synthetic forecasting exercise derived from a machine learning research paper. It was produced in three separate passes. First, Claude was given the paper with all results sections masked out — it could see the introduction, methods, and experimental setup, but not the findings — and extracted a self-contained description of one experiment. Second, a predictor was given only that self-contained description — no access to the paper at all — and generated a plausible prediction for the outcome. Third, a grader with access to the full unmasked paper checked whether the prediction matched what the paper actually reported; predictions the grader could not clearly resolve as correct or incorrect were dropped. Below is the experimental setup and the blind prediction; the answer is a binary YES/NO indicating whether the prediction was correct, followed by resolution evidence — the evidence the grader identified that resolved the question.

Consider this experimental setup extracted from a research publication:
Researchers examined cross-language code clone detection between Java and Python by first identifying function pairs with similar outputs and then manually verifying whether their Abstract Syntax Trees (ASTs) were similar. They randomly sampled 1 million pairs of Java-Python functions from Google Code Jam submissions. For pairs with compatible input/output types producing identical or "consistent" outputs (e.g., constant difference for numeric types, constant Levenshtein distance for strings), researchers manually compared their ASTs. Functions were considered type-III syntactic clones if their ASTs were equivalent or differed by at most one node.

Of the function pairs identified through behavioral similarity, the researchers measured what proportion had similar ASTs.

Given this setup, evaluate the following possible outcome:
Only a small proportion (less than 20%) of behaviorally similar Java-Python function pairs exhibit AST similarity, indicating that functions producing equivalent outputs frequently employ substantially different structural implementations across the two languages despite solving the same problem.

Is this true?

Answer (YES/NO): NO